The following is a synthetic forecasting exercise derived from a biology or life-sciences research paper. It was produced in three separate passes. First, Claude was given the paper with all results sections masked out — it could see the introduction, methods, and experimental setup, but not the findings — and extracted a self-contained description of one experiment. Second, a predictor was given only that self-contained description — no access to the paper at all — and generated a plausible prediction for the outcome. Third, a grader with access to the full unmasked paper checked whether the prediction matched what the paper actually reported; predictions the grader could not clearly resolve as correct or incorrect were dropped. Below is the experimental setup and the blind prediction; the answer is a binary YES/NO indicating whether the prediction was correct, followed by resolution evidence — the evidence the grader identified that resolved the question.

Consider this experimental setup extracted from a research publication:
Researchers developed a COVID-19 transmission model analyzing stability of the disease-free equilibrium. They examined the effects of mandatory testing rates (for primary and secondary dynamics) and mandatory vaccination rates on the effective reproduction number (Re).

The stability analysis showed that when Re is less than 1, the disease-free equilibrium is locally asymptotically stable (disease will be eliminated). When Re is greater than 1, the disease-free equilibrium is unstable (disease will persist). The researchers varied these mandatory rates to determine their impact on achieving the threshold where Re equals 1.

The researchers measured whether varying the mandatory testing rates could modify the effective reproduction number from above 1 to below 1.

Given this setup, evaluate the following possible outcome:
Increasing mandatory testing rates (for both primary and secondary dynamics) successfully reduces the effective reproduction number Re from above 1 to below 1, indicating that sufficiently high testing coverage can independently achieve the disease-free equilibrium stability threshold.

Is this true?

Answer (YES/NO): NO